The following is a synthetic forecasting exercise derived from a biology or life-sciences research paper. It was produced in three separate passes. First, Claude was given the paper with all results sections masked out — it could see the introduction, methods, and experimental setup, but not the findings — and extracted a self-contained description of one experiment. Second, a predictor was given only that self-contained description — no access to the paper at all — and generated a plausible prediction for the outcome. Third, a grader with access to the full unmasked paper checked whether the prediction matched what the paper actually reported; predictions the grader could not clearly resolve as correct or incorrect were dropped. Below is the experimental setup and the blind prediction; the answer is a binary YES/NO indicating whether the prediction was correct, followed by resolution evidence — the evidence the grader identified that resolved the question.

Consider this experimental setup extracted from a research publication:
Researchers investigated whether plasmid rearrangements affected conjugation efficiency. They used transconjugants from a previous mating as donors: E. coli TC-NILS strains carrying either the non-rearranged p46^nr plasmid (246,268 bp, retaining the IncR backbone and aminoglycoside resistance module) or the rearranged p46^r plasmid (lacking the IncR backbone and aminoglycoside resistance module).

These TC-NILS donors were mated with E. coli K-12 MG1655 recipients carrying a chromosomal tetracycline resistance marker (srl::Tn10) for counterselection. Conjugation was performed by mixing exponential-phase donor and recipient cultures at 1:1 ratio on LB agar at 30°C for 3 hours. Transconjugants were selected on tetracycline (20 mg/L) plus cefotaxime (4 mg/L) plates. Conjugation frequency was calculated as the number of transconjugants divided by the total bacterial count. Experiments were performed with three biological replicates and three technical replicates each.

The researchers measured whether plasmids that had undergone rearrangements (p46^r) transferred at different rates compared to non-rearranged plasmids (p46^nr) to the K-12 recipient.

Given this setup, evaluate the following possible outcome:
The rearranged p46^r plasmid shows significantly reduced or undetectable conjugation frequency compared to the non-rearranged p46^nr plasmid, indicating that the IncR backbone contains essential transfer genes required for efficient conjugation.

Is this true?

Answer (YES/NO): NO